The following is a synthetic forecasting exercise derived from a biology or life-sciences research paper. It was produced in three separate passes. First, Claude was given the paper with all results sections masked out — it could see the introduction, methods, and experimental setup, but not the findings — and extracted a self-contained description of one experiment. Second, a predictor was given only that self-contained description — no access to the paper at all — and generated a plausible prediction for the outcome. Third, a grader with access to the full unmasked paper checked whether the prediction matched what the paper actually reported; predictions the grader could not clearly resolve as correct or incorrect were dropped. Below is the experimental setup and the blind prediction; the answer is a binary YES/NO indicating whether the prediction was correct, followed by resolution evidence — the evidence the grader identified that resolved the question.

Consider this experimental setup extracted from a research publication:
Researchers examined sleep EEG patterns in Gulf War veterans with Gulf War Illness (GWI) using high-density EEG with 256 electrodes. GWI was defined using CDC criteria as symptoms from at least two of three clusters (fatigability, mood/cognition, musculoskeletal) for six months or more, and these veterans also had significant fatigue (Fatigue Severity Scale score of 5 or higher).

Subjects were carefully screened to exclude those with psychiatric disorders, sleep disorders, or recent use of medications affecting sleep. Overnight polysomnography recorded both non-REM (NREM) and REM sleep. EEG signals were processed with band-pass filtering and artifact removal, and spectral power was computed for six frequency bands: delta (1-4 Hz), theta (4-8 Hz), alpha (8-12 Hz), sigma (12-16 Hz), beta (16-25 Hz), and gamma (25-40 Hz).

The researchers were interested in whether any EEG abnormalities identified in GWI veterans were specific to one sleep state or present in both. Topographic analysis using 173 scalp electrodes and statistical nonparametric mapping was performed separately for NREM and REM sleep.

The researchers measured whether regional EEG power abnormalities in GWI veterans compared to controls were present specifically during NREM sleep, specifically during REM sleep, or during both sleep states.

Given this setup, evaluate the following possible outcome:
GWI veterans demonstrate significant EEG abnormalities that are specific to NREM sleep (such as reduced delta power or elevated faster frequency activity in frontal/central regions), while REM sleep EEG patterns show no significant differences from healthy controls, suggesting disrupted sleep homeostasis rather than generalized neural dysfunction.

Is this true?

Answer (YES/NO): NO